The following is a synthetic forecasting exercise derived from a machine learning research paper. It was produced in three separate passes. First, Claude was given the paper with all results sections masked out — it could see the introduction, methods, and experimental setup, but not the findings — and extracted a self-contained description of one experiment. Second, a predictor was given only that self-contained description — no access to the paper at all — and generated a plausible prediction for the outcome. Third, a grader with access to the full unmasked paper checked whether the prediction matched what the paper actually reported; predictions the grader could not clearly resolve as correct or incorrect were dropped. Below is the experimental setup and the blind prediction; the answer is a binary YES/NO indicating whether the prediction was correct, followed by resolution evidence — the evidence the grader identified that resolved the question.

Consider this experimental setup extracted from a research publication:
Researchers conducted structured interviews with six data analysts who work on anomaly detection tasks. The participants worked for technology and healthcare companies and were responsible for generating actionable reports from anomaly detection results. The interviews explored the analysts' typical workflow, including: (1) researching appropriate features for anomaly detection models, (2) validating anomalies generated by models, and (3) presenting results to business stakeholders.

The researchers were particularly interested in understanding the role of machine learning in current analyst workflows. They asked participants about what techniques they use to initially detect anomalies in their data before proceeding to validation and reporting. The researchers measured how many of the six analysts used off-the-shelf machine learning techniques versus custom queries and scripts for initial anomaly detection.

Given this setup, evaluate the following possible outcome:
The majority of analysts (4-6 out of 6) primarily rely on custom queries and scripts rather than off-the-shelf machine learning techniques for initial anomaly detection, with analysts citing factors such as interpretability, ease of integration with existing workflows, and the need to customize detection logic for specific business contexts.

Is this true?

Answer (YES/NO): NO